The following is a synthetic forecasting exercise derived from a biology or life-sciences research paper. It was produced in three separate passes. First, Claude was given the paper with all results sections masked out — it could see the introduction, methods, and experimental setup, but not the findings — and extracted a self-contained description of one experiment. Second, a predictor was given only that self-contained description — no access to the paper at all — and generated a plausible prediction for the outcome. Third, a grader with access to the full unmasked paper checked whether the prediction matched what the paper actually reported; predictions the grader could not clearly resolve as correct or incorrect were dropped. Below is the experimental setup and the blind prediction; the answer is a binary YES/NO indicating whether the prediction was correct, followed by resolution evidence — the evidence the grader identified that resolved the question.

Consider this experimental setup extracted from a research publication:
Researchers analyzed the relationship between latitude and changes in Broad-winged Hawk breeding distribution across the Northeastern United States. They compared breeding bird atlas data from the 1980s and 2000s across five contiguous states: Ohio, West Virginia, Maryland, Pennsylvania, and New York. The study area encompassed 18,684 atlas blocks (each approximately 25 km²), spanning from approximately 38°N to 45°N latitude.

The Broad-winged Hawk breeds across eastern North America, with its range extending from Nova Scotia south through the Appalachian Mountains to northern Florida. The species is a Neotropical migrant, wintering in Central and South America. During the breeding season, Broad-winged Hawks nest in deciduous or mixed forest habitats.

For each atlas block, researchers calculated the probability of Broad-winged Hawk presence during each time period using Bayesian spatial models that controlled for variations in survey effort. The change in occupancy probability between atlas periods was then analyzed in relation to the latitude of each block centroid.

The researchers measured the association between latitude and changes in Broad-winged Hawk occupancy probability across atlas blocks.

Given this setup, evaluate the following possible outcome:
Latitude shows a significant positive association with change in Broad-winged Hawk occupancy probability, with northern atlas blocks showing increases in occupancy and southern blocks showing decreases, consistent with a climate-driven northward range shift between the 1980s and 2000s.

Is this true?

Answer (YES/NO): NO